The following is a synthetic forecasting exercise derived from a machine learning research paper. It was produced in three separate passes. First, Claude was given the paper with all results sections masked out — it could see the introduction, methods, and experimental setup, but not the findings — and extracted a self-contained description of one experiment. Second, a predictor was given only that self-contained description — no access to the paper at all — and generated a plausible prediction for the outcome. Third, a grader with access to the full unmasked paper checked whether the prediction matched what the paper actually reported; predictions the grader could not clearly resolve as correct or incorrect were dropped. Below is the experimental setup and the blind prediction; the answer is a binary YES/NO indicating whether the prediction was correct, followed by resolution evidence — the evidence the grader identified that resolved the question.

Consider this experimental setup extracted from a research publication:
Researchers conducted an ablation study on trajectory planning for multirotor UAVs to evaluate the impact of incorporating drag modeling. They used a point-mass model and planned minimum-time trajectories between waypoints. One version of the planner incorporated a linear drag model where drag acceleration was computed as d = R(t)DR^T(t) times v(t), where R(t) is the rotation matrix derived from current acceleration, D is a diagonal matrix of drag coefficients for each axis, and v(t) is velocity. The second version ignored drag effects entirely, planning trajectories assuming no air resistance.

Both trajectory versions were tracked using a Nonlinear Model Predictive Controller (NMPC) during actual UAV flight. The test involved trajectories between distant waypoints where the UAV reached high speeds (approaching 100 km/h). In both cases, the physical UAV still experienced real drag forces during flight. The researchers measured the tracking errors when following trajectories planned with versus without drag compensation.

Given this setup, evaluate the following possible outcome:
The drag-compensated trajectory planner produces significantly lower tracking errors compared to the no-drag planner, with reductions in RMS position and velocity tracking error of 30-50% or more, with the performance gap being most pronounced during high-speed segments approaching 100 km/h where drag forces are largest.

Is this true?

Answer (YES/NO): NO